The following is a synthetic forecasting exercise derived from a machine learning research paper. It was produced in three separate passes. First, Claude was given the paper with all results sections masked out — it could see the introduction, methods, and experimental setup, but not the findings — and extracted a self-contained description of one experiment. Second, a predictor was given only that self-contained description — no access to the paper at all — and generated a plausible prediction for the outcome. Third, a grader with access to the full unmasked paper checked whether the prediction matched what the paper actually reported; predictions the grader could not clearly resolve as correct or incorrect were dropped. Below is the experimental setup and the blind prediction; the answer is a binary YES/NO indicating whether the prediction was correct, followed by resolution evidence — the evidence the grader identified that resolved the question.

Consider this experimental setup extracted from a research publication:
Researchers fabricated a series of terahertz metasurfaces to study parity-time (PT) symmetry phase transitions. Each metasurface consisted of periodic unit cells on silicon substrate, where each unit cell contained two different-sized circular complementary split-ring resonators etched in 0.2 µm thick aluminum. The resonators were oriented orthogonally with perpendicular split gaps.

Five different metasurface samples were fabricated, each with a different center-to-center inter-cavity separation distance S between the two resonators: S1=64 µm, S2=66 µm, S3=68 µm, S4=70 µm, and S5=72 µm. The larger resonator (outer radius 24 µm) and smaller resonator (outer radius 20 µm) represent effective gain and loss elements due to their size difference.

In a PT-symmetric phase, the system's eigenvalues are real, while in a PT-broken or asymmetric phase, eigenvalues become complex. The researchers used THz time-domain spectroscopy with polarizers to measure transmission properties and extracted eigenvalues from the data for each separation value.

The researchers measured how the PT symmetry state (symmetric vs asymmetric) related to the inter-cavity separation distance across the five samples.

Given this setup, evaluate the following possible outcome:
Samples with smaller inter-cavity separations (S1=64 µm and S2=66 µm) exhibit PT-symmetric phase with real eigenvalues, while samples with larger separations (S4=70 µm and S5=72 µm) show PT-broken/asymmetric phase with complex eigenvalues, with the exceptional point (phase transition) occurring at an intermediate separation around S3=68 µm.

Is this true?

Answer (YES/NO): YES